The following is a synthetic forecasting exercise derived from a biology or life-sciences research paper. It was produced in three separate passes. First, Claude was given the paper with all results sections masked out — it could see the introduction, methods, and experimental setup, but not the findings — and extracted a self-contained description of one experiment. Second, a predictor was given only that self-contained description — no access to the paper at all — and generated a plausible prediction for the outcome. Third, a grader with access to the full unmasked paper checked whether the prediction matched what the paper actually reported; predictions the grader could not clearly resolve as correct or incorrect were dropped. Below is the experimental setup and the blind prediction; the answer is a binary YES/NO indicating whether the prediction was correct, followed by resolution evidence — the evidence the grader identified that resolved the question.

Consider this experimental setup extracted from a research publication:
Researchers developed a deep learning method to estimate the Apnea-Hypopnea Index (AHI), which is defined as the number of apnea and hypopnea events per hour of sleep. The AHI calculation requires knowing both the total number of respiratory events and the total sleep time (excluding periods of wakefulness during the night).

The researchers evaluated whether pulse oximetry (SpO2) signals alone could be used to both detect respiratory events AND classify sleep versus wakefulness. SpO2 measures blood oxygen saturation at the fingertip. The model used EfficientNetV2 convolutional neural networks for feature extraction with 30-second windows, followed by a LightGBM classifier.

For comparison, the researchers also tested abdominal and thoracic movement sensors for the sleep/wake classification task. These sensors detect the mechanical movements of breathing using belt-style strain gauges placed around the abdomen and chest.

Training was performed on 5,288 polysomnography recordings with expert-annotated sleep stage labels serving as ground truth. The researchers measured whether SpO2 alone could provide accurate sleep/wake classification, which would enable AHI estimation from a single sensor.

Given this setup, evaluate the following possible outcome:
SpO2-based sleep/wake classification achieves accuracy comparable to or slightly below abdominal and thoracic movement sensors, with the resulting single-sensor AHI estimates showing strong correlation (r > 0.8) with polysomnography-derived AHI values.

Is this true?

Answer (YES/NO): NO